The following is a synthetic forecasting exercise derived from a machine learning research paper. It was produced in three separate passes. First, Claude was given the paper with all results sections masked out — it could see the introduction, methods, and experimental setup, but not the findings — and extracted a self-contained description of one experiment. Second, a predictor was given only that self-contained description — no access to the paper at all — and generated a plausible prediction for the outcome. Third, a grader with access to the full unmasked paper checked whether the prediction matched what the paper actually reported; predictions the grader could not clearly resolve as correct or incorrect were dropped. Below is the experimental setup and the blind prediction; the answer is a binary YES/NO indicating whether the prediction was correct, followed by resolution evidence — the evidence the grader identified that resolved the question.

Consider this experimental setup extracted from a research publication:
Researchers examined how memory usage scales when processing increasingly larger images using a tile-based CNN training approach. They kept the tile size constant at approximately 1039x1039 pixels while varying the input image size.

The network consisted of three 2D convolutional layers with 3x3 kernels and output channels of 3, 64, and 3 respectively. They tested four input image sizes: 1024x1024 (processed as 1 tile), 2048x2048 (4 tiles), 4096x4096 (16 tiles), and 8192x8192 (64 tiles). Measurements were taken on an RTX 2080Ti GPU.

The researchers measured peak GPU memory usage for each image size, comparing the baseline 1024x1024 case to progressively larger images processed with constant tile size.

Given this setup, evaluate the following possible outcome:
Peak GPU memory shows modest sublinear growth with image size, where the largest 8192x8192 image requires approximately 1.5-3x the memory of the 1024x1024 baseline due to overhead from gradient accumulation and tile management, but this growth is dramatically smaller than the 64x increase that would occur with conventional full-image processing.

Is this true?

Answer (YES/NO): YES